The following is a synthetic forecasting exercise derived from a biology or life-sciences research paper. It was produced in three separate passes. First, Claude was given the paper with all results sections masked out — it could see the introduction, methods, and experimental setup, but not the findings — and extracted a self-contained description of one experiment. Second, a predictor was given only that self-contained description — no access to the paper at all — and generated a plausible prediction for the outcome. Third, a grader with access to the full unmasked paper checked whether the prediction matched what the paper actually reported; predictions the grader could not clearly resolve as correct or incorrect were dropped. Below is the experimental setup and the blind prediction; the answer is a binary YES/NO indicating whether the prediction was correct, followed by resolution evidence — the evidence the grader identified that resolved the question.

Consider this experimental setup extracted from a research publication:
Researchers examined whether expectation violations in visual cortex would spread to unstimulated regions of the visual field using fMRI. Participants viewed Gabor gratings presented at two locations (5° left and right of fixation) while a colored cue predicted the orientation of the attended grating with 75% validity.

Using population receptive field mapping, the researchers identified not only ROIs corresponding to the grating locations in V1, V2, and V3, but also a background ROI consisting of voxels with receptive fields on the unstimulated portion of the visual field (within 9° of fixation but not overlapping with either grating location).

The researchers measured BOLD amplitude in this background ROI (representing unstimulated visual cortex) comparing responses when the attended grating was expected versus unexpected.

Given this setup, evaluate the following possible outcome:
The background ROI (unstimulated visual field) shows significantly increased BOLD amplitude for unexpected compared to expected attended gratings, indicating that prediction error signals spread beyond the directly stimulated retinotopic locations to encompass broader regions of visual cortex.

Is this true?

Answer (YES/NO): NO